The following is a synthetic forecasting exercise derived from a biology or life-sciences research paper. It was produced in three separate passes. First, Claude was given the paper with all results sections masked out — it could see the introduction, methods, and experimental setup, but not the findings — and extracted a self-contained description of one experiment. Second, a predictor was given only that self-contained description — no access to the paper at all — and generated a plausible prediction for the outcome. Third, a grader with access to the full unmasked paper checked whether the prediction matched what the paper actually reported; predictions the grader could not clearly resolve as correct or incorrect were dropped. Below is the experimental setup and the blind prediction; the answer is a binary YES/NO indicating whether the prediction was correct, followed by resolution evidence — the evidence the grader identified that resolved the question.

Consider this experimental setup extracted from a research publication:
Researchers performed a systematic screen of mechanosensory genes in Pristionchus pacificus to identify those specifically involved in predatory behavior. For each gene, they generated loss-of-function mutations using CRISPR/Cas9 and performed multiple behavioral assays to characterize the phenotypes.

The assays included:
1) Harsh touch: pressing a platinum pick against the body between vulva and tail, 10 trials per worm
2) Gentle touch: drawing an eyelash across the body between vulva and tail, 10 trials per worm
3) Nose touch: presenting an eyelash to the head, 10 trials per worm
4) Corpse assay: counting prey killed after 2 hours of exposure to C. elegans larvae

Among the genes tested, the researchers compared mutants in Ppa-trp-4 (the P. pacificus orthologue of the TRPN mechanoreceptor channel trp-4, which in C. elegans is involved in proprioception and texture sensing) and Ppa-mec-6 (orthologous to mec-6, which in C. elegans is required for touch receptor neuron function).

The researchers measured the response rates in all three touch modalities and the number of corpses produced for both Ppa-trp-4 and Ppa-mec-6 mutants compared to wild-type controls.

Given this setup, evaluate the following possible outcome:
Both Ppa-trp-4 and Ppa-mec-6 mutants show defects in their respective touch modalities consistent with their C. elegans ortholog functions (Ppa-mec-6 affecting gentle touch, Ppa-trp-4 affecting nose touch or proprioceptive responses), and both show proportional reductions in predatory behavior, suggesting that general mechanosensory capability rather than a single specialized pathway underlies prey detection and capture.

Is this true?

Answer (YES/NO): NO